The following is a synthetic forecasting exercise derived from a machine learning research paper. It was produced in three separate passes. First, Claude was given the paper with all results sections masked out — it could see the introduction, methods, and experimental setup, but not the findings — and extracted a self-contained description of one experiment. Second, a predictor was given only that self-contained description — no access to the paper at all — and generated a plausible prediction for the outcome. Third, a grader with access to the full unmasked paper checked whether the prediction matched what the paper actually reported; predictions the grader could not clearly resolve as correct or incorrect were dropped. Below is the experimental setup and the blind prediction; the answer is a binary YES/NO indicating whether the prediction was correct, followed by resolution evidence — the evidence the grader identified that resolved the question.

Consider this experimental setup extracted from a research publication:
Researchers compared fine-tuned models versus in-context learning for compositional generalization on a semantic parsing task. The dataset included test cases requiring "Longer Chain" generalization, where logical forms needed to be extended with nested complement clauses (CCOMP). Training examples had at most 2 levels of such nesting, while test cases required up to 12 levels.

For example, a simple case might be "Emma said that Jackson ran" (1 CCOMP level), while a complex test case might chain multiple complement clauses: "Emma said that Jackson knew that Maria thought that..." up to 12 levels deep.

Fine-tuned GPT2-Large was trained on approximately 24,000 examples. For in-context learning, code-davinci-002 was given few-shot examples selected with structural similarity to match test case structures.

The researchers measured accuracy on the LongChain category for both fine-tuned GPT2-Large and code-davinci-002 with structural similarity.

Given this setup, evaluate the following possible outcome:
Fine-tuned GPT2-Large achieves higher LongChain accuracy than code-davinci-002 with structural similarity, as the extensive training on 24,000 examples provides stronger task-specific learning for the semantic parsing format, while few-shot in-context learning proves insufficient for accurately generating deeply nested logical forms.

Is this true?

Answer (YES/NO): NO